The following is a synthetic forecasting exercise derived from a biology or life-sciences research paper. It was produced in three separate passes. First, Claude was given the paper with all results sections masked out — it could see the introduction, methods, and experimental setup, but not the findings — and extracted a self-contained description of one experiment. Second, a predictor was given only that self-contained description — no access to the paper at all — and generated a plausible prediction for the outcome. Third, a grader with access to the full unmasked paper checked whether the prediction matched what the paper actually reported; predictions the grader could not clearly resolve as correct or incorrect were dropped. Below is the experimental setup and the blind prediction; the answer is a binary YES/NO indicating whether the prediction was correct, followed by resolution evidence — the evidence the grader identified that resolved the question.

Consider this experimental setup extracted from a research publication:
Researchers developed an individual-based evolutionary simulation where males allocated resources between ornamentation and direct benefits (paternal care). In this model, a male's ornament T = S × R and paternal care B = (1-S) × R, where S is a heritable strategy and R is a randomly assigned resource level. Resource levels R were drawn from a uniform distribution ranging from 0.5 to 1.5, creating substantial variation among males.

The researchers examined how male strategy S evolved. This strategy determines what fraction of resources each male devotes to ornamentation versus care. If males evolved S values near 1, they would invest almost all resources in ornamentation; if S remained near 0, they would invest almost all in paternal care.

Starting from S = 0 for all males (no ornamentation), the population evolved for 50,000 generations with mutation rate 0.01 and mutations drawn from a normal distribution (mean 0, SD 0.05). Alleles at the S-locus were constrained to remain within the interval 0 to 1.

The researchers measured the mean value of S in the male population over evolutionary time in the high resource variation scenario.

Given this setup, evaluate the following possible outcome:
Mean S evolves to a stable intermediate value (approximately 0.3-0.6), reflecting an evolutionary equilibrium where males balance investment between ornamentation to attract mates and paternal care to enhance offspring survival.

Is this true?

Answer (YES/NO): NO